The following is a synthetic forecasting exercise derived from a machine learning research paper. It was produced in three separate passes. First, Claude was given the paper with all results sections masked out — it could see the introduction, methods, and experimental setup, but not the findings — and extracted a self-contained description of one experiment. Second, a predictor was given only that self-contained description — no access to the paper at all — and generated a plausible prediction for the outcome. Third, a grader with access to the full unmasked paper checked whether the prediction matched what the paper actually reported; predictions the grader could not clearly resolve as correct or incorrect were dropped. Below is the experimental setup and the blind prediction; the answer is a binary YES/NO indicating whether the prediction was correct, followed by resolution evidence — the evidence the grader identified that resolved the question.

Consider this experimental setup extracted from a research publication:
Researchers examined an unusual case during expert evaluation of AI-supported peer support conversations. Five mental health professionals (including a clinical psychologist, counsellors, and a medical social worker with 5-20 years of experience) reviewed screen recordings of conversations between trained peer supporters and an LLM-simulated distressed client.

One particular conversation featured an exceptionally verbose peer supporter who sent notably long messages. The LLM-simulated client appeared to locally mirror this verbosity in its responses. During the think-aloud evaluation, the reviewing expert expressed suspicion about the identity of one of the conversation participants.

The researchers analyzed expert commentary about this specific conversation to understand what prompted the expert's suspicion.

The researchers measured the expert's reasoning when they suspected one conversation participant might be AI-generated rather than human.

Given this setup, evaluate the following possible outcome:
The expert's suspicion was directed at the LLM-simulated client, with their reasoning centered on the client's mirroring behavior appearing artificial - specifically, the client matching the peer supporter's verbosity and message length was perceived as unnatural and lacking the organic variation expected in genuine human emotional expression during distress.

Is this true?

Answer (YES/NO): NO